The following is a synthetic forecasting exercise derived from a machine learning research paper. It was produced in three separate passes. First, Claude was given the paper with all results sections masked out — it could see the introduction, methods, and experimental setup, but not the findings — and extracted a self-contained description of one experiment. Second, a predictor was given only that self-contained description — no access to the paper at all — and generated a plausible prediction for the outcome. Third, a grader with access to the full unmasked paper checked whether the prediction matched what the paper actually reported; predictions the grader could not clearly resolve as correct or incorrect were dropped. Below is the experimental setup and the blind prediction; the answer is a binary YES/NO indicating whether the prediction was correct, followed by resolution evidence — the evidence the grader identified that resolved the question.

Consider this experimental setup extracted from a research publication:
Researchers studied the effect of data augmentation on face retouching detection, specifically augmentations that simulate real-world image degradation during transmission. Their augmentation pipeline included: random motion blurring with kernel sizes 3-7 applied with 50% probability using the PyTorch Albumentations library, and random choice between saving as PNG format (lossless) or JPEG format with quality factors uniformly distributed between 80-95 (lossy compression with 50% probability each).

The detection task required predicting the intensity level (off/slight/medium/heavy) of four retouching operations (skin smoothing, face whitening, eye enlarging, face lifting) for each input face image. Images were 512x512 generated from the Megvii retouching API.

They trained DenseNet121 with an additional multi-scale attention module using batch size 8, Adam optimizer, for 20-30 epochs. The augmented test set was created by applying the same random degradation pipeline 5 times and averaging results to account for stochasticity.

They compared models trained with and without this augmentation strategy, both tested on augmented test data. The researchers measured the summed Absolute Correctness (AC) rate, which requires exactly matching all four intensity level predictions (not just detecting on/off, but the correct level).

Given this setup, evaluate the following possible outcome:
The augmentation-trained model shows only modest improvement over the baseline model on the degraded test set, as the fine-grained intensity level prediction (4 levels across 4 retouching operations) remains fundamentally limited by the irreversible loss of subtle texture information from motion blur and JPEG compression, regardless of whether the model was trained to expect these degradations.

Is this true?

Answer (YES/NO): NO